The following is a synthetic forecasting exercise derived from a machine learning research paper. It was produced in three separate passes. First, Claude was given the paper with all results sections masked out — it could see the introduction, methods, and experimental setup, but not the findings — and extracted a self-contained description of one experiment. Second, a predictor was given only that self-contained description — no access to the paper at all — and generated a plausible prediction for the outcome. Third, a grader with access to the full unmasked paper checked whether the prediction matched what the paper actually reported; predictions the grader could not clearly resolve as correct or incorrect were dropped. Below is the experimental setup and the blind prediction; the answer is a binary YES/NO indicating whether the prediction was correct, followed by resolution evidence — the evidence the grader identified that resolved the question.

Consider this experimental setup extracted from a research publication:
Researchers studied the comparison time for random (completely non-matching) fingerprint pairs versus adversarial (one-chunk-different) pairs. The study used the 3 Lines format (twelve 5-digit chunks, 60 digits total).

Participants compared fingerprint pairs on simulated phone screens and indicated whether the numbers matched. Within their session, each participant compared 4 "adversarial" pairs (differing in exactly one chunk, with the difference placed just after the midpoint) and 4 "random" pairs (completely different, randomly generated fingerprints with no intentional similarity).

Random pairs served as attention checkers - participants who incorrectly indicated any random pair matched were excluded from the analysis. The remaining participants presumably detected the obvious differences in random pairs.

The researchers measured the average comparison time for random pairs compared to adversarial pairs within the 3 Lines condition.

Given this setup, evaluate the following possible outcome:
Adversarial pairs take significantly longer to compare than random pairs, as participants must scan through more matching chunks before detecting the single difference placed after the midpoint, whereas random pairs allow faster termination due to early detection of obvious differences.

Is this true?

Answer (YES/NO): YES